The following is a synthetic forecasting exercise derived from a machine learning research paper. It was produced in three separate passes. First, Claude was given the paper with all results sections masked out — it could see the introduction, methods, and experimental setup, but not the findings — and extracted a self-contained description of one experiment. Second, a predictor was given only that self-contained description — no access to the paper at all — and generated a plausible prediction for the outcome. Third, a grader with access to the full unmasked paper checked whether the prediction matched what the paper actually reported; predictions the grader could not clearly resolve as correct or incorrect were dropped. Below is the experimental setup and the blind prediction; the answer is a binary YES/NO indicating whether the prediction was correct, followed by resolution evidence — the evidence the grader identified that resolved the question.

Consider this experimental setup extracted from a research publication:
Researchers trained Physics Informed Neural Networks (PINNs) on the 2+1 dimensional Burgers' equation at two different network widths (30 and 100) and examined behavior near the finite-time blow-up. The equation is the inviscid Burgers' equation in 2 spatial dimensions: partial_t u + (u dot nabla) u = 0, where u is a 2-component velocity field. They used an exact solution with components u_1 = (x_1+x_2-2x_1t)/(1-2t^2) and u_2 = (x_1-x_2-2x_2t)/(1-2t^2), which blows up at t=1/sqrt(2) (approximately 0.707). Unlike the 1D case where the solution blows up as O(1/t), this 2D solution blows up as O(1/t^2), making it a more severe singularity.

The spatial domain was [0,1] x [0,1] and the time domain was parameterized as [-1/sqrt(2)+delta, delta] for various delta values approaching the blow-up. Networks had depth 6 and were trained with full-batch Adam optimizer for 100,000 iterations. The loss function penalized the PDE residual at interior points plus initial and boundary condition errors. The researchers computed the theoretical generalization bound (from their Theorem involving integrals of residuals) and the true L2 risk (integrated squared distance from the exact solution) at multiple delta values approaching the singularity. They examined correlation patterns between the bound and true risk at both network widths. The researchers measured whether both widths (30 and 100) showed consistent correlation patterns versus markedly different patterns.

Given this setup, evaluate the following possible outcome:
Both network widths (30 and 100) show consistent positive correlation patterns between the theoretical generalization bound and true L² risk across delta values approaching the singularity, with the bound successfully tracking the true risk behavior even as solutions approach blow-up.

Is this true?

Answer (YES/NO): NO